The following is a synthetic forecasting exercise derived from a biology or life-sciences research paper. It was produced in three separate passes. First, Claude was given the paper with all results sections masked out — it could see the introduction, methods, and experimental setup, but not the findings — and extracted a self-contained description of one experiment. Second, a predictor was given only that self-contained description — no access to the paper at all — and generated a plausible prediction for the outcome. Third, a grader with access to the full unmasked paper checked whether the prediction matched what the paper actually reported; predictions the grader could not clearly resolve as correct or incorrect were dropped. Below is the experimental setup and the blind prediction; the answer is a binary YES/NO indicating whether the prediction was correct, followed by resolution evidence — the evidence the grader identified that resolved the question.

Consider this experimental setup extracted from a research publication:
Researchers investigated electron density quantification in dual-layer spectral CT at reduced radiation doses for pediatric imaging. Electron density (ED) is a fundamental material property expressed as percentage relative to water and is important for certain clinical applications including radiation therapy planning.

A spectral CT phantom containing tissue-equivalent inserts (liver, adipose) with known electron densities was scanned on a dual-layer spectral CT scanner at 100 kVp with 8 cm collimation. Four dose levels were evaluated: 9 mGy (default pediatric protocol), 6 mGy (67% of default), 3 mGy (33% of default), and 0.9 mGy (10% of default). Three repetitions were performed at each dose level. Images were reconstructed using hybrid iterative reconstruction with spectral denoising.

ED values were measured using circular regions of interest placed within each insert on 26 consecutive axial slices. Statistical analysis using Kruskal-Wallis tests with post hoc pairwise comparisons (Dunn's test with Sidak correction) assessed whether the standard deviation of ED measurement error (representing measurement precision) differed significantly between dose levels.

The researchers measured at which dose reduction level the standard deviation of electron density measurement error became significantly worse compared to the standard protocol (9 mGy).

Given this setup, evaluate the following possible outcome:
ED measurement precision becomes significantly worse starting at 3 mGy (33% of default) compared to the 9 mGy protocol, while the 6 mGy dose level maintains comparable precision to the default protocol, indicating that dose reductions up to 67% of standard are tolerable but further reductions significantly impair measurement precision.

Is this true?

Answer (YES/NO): NO